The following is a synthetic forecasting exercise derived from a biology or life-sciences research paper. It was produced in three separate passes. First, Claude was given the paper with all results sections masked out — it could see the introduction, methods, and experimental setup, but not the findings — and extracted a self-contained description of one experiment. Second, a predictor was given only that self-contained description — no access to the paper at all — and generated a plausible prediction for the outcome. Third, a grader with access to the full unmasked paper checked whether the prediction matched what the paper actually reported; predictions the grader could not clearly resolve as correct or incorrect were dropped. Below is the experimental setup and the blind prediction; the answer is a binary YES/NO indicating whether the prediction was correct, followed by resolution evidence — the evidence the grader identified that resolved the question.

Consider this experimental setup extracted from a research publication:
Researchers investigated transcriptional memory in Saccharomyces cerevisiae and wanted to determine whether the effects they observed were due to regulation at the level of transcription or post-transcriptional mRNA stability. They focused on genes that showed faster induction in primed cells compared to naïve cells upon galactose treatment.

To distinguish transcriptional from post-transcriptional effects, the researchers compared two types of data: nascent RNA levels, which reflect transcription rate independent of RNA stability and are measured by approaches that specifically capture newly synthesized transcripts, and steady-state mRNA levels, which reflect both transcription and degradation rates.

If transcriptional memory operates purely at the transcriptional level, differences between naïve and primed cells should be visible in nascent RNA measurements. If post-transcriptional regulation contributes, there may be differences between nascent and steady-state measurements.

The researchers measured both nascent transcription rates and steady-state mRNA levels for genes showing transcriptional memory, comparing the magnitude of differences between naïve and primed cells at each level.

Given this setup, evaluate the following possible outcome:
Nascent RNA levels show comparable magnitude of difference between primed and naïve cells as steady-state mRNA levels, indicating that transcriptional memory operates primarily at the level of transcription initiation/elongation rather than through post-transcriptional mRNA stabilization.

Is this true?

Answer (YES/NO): NO